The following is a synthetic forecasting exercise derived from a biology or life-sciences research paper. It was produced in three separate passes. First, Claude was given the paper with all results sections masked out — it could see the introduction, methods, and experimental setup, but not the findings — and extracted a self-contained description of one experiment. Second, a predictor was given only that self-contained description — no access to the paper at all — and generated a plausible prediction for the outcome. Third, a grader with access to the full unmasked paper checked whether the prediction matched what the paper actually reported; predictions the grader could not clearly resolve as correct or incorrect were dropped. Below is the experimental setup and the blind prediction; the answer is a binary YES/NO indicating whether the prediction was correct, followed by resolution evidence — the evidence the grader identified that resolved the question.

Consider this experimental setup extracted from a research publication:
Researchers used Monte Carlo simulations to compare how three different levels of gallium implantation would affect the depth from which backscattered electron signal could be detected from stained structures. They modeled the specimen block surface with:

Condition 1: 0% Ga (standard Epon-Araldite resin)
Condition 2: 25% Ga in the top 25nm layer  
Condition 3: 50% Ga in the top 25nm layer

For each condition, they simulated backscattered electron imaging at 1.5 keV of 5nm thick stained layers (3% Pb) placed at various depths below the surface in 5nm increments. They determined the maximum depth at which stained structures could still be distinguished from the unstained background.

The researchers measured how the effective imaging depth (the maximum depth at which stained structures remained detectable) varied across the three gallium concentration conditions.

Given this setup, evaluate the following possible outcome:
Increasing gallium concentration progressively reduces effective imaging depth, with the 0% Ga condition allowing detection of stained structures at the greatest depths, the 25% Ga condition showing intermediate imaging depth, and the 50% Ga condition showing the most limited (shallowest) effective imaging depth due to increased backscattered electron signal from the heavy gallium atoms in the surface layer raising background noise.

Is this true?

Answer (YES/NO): YES